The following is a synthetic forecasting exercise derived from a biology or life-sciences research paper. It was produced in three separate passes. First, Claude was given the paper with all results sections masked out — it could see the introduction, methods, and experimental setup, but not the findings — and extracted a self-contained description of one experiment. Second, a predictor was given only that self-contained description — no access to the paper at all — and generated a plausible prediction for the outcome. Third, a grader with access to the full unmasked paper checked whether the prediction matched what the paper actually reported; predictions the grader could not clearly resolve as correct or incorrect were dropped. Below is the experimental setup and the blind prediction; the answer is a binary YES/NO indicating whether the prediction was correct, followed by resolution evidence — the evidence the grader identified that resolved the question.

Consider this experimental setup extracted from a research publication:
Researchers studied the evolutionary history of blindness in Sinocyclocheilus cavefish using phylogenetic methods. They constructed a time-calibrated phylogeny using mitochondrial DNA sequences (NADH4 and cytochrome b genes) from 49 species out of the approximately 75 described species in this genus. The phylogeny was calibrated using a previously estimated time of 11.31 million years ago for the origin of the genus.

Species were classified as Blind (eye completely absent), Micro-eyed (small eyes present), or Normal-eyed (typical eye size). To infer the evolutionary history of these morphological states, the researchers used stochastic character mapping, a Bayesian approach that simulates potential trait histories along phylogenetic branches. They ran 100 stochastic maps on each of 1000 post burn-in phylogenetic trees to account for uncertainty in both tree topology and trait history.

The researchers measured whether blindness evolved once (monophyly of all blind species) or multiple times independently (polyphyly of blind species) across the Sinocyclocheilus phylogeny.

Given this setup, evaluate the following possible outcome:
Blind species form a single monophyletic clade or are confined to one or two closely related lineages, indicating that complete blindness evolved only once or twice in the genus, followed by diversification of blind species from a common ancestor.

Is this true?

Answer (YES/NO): NO